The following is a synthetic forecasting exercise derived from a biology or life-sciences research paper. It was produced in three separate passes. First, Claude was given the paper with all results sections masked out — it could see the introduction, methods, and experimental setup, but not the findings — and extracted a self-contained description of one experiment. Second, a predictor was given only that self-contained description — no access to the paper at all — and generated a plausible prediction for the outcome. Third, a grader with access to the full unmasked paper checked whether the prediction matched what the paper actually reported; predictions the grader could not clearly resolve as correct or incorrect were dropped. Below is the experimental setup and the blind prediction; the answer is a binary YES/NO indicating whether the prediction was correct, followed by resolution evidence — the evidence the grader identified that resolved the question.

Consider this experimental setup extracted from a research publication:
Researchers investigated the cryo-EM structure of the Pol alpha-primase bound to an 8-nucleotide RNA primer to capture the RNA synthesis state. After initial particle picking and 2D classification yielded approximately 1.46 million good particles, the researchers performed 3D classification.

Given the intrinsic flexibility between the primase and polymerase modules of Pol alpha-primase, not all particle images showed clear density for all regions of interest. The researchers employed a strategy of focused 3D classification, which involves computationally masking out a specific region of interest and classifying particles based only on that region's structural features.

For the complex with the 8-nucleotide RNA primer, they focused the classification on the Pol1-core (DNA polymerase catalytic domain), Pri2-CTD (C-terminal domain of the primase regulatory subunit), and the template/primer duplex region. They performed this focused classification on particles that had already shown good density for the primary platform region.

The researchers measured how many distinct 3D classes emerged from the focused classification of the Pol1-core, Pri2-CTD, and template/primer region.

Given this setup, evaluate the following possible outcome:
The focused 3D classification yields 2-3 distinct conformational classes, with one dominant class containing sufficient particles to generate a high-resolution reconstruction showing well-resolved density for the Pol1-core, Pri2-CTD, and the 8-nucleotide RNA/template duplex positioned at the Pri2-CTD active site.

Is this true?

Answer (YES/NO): NO